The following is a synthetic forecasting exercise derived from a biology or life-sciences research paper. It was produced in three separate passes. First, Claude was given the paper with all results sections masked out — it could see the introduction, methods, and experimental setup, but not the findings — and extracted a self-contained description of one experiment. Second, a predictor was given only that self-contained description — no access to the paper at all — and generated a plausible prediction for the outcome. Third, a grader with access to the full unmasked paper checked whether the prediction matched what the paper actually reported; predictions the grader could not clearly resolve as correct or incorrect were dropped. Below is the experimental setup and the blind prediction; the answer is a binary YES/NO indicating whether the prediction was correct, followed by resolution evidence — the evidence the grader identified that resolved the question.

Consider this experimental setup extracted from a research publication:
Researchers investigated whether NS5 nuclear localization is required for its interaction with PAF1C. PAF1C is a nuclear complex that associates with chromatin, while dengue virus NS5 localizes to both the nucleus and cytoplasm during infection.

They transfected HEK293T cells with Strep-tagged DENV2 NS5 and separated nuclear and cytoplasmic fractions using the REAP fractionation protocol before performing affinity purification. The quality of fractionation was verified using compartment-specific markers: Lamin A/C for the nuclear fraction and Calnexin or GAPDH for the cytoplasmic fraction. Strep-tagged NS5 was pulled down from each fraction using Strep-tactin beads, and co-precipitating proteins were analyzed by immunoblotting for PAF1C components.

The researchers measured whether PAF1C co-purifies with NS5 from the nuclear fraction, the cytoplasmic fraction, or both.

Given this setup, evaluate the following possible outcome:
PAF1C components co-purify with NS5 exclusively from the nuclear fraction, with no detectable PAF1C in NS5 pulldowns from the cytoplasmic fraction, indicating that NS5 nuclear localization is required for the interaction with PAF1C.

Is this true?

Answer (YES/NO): YES